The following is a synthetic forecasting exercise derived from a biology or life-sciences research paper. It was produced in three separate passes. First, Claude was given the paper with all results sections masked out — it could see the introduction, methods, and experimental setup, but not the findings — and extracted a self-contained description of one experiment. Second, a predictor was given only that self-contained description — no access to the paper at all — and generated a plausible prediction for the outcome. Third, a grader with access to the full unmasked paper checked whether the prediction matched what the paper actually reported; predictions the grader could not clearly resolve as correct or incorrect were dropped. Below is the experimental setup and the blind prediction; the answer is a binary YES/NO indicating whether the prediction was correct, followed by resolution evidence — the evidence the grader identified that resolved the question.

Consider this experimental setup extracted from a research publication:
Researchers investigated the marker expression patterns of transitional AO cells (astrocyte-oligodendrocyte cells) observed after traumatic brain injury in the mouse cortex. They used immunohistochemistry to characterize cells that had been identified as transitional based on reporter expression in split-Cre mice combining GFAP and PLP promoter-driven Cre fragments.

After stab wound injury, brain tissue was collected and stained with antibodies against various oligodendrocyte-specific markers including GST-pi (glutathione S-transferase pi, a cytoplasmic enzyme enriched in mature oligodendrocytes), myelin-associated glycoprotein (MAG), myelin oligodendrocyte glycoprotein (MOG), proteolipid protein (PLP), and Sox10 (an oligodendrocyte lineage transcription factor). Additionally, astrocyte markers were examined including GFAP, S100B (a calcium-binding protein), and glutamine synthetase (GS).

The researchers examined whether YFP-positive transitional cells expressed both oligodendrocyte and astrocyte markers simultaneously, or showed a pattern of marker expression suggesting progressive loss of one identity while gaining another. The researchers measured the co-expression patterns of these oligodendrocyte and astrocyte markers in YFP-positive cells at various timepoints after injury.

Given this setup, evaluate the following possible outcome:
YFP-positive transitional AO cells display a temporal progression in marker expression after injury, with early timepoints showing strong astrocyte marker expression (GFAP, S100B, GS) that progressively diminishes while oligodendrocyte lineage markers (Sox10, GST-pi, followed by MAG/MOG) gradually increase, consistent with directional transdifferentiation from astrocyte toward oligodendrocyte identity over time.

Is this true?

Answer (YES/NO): NO